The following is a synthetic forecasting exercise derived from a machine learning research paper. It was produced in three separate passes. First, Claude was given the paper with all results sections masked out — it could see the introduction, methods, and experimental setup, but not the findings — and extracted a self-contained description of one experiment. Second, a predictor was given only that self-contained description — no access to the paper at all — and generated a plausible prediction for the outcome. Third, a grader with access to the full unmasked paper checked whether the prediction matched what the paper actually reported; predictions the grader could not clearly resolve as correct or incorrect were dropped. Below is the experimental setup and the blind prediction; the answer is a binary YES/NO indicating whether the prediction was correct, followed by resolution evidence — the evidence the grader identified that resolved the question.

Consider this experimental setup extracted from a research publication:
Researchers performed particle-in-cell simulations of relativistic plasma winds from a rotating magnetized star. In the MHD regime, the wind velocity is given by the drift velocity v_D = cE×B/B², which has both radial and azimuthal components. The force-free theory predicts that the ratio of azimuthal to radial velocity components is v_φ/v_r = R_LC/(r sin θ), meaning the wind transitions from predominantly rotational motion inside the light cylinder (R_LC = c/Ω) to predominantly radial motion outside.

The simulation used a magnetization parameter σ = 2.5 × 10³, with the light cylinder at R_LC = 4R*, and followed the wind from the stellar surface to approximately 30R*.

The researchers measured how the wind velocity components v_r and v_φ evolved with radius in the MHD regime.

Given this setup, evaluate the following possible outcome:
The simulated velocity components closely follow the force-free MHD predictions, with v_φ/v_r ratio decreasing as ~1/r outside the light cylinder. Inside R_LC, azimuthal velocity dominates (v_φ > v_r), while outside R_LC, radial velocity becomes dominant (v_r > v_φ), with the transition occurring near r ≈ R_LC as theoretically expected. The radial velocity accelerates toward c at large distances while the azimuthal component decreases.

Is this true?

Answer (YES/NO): YES